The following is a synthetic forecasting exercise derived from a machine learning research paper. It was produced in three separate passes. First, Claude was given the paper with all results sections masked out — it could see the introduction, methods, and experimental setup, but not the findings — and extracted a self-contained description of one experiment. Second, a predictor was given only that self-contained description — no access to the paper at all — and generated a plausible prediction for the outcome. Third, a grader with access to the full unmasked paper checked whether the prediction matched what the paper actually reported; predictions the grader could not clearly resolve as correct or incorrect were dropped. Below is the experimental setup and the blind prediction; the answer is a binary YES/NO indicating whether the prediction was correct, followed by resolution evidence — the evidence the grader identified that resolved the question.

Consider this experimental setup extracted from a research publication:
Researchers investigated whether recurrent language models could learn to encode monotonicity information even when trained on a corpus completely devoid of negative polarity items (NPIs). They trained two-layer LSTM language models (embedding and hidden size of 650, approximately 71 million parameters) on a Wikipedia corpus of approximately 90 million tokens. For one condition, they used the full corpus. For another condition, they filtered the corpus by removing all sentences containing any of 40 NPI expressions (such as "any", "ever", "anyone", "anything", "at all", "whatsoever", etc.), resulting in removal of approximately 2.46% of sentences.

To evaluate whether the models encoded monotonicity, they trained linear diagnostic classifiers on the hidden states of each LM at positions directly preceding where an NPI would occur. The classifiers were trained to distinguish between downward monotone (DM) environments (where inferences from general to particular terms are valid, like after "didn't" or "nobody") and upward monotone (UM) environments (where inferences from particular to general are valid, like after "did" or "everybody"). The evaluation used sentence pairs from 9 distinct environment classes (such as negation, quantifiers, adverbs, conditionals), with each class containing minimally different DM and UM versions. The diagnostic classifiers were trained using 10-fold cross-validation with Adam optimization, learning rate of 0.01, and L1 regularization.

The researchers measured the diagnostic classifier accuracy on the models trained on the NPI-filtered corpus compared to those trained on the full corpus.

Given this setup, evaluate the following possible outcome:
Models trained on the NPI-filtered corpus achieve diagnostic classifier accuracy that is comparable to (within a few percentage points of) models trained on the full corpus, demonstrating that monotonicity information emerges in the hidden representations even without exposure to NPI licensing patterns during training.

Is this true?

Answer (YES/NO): YES